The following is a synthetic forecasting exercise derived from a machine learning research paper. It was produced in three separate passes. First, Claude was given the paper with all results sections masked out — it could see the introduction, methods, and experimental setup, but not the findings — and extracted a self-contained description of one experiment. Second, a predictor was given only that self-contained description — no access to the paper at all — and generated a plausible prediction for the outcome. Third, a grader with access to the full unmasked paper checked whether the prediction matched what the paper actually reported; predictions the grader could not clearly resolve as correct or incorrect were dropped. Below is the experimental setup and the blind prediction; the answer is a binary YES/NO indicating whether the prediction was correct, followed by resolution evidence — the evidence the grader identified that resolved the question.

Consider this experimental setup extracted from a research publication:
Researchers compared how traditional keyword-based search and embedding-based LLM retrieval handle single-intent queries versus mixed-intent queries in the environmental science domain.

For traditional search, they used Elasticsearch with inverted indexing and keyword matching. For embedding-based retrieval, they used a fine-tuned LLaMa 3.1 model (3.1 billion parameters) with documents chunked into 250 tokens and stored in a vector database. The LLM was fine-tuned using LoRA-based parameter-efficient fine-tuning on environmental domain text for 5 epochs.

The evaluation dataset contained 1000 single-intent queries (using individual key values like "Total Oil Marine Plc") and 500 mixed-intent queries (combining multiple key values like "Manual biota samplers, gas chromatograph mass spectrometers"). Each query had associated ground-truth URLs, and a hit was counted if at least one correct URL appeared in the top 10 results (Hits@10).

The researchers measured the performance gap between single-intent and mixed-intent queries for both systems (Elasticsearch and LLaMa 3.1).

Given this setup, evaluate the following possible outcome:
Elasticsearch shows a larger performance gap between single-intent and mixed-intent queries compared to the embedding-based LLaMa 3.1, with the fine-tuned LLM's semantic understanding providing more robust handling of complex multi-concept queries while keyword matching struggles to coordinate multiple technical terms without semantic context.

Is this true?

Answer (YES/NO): YES